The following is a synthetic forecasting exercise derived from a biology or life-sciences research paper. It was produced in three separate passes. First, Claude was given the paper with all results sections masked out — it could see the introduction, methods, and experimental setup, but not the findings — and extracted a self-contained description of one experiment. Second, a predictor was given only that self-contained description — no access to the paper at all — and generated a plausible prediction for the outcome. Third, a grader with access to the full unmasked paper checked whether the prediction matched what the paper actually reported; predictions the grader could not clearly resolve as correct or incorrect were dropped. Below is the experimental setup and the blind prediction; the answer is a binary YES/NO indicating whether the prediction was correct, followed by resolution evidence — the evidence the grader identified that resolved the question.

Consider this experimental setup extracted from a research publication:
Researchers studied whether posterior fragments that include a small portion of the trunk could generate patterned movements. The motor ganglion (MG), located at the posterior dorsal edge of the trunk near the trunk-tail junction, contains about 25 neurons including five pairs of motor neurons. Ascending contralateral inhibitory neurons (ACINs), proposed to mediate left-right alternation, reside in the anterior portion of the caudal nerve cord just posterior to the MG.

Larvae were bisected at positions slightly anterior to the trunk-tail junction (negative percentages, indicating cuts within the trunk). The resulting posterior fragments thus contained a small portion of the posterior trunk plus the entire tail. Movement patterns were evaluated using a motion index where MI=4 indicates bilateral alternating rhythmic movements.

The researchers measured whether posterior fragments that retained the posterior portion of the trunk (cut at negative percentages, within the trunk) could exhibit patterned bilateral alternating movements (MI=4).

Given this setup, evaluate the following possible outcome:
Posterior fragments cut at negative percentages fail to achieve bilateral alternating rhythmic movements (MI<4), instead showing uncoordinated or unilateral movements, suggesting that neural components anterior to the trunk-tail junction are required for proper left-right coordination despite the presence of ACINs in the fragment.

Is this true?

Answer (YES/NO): NO